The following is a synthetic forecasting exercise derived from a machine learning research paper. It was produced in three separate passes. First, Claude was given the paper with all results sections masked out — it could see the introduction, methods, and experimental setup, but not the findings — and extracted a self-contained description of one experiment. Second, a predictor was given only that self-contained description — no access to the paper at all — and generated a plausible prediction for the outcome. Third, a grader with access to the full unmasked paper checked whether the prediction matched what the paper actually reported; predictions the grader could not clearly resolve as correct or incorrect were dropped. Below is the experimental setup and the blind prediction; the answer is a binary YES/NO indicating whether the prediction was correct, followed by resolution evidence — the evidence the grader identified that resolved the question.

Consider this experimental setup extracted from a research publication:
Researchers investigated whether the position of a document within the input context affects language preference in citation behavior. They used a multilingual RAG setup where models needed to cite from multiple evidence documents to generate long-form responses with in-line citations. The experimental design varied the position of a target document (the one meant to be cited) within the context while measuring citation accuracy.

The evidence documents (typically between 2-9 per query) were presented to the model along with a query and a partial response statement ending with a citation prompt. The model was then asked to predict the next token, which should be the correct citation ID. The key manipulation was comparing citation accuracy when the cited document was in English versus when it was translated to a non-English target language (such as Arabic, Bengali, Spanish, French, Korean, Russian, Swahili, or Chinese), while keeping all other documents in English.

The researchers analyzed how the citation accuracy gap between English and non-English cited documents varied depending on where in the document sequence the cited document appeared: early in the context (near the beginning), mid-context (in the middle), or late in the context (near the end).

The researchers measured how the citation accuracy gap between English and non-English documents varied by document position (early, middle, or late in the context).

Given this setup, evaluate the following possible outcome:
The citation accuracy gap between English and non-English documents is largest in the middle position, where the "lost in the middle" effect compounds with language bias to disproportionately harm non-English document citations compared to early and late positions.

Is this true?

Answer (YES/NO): YES